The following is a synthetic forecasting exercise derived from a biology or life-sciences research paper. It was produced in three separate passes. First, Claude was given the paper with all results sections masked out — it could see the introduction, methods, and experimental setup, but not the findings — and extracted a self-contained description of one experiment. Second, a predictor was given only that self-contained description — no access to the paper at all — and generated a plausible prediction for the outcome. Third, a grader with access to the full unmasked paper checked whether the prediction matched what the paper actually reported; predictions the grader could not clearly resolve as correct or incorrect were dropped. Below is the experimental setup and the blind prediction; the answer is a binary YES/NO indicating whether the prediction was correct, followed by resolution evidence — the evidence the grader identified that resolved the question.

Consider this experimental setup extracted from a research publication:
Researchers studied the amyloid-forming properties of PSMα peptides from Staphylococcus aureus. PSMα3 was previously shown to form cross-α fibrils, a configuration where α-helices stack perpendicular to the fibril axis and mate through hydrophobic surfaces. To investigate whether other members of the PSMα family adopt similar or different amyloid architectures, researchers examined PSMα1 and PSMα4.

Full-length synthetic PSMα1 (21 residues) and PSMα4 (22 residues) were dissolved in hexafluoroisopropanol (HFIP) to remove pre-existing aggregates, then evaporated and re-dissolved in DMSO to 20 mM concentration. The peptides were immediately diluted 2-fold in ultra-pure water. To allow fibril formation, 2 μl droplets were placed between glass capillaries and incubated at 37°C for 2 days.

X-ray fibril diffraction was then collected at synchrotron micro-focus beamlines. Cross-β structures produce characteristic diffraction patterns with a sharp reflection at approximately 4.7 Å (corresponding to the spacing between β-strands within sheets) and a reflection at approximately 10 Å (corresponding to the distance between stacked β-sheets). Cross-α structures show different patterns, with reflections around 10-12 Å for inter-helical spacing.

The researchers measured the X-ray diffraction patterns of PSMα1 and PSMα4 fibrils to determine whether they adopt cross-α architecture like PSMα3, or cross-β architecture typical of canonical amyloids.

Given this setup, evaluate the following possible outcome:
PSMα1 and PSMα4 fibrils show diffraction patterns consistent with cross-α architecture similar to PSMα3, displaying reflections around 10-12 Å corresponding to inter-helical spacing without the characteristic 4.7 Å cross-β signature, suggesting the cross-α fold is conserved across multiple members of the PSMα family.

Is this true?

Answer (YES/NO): NO